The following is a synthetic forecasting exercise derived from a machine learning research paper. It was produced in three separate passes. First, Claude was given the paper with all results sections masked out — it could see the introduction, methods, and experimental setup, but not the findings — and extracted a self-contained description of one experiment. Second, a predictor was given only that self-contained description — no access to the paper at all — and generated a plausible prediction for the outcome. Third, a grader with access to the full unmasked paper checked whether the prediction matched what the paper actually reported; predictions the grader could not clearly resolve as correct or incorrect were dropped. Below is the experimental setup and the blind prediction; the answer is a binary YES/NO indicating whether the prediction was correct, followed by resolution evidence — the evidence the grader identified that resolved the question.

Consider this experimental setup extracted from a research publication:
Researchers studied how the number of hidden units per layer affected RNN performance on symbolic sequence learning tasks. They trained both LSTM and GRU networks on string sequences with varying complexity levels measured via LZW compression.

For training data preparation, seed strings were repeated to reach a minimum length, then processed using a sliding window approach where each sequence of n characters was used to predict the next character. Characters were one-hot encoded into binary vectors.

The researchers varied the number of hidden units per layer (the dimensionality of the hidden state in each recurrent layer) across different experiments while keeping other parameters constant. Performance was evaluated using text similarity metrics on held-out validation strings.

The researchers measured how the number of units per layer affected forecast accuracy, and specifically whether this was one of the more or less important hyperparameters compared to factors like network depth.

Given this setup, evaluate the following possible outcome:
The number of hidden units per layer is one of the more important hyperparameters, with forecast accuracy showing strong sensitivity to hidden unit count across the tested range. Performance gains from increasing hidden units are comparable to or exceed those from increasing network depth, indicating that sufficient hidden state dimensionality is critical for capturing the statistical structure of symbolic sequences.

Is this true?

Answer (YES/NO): YES